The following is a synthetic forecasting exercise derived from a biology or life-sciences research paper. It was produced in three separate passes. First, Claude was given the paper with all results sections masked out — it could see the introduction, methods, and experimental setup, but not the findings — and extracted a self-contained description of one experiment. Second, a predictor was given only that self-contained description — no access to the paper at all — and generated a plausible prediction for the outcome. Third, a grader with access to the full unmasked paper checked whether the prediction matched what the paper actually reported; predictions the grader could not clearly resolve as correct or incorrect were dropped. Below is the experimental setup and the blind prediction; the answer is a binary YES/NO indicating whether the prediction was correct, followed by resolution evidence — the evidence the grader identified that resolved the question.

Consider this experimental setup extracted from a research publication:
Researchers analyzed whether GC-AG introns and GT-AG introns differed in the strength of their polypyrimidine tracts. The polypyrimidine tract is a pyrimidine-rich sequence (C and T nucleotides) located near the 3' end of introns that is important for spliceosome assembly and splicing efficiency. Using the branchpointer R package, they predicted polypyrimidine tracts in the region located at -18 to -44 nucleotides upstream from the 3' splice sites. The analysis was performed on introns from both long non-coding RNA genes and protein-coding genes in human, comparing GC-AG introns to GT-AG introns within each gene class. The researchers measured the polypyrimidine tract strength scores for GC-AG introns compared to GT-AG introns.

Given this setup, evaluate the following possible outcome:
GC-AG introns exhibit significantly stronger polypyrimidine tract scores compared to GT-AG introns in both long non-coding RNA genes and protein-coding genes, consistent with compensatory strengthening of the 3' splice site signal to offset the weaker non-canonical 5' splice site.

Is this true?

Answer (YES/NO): NO